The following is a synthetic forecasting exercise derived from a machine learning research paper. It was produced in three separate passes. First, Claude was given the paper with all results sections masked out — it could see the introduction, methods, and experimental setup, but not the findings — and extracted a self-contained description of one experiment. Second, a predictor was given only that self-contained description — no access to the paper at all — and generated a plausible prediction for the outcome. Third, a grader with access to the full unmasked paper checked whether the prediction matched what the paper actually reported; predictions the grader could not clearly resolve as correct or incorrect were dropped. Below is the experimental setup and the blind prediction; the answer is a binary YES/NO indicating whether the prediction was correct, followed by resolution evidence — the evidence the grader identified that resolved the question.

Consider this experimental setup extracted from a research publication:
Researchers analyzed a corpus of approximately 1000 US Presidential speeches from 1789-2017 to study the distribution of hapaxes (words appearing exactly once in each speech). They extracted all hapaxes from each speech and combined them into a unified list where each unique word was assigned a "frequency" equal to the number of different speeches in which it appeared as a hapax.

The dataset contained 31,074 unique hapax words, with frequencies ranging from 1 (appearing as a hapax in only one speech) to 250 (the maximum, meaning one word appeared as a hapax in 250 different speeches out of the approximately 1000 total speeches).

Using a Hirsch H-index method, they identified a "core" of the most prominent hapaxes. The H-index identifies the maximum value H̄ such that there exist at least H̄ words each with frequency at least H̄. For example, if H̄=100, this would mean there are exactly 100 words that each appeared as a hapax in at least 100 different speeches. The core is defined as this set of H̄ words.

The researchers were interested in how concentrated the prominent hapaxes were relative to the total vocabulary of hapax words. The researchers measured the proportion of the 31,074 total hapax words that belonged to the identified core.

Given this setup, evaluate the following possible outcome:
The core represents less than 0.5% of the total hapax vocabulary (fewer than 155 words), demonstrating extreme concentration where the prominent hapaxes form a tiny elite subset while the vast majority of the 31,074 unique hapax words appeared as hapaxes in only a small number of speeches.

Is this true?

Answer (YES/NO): NO